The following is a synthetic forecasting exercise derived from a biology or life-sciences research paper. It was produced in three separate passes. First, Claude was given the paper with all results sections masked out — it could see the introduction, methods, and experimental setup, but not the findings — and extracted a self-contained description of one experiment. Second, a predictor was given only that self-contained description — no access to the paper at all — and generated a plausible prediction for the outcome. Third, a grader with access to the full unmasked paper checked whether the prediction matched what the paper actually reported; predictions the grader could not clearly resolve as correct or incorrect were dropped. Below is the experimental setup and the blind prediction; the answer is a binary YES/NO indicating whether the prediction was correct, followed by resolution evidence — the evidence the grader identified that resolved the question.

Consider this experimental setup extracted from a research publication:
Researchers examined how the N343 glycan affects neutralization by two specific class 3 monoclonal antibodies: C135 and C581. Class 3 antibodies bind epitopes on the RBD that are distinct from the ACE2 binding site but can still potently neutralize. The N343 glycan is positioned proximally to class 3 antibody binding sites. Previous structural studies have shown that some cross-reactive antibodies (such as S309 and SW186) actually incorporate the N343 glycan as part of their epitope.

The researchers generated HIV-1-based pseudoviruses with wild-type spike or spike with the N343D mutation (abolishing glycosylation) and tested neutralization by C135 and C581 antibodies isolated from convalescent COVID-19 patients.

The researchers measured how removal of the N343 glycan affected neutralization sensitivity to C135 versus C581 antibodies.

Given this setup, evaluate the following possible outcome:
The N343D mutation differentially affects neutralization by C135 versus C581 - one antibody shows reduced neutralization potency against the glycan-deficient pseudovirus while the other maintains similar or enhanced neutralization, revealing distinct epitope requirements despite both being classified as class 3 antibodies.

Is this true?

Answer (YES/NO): YES